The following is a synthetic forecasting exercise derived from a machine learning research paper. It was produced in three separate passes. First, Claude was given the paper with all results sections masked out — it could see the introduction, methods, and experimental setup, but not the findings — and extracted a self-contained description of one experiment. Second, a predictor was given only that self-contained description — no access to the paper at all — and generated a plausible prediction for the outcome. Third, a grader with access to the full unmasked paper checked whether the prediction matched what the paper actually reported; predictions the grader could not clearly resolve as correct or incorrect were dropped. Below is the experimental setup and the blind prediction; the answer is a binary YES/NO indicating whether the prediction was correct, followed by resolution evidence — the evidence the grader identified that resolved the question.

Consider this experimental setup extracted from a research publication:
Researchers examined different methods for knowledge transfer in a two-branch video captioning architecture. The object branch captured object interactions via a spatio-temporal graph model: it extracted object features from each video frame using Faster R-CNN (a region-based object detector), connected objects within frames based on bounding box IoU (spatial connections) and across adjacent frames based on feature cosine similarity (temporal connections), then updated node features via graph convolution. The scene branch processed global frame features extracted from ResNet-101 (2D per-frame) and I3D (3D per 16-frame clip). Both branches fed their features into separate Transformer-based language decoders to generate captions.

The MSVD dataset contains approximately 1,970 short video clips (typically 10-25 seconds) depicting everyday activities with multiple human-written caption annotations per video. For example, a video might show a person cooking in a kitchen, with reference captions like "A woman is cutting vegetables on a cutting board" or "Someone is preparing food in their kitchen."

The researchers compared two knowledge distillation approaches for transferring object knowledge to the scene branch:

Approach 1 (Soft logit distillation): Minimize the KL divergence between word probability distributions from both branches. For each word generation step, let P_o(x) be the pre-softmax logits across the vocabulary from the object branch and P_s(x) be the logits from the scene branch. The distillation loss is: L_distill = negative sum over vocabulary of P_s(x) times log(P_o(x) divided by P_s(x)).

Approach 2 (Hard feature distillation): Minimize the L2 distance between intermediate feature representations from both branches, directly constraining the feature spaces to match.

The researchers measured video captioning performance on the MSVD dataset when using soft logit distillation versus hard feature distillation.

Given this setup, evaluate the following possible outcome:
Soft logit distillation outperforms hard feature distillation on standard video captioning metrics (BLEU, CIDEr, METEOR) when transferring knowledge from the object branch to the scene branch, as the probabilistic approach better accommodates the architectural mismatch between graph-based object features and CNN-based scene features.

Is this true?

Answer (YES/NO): YES